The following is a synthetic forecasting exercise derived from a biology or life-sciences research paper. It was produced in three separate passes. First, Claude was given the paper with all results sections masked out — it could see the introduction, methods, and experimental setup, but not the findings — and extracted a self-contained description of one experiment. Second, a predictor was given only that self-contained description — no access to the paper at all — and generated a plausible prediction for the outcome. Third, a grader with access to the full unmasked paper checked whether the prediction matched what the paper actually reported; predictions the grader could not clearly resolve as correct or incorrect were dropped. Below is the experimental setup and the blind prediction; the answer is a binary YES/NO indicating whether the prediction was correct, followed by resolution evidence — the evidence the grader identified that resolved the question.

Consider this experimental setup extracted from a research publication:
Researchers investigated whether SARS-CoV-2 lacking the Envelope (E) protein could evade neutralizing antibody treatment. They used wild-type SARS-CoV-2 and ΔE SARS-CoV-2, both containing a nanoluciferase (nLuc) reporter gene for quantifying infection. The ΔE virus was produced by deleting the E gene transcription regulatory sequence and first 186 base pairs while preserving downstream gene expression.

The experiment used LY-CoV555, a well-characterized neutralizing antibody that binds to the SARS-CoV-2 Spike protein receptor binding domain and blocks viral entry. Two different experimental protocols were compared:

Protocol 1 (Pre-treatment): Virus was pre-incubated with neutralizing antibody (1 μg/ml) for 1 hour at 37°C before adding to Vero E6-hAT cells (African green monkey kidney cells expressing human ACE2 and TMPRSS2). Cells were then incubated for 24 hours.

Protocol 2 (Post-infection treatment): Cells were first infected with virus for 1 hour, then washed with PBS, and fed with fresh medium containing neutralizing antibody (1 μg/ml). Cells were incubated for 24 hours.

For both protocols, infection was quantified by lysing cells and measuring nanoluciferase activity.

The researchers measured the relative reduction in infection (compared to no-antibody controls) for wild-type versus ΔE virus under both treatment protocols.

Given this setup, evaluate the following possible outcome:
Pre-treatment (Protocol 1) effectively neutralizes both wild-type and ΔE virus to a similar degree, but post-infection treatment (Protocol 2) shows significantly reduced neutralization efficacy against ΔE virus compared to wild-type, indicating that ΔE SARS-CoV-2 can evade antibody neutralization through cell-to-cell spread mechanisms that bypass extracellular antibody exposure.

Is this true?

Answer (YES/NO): NO